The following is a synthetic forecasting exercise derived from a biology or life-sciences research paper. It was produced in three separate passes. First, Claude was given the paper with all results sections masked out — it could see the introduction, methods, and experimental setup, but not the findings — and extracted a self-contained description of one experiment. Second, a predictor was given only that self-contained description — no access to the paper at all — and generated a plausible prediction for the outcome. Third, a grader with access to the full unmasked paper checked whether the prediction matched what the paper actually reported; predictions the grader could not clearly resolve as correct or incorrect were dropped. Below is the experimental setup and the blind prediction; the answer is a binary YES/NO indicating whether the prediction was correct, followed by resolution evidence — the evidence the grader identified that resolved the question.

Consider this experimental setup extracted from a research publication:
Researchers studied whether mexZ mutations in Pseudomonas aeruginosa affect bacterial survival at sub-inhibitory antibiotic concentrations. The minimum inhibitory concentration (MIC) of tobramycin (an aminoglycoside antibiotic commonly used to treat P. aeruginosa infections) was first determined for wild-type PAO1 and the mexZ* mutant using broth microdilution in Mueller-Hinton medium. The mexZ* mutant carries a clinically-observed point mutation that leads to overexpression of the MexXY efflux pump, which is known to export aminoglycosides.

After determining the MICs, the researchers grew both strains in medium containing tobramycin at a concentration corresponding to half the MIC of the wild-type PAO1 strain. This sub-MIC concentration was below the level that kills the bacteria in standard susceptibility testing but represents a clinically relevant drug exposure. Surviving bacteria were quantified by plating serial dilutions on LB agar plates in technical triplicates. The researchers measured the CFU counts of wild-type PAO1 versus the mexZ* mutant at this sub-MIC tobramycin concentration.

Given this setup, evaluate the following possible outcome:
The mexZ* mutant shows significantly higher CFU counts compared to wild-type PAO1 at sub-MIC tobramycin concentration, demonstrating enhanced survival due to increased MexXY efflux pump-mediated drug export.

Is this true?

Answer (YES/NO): YES